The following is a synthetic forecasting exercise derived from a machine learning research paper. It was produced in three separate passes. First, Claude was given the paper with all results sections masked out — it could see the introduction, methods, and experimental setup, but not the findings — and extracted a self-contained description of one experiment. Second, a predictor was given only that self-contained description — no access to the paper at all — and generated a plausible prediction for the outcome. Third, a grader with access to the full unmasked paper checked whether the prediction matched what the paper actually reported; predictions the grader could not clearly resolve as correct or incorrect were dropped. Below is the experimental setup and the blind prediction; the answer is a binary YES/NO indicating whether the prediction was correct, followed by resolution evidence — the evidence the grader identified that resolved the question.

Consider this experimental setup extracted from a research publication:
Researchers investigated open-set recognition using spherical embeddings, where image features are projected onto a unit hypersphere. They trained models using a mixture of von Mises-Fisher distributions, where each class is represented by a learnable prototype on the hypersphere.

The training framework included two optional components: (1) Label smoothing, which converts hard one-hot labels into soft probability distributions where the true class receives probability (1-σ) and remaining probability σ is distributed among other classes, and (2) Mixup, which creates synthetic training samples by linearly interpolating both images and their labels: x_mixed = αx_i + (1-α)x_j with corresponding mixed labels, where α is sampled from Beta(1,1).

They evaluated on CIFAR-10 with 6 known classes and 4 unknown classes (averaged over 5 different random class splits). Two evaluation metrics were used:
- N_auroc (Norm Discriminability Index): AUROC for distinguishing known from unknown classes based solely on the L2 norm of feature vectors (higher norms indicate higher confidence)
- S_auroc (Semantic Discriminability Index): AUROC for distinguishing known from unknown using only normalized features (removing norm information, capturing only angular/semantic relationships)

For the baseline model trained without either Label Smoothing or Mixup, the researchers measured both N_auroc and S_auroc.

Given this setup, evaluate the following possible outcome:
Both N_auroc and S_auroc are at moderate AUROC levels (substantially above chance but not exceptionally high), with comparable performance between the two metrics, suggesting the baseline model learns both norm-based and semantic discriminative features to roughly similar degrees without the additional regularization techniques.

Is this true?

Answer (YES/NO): NO